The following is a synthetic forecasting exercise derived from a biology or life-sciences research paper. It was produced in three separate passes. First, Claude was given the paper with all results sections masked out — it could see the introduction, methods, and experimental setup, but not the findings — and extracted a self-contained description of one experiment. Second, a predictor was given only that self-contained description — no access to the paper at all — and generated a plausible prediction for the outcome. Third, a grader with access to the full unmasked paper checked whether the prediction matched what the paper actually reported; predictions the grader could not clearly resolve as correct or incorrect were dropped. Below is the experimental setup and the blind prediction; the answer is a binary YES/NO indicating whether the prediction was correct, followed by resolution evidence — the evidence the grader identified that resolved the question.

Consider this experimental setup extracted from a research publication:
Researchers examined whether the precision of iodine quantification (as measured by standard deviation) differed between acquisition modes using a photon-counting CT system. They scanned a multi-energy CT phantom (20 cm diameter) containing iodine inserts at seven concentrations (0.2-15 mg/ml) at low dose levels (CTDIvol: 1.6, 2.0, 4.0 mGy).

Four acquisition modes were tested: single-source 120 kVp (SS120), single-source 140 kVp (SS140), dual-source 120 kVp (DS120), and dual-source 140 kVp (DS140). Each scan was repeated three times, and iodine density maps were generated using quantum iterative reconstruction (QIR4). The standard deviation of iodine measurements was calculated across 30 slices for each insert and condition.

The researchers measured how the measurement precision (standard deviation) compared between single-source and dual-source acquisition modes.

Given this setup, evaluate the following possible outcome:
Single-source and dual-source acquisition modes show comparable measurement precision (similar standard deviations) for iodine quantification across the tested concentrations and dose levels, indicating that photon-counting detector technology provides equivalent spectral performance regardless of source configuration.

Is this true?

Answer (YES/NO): YES